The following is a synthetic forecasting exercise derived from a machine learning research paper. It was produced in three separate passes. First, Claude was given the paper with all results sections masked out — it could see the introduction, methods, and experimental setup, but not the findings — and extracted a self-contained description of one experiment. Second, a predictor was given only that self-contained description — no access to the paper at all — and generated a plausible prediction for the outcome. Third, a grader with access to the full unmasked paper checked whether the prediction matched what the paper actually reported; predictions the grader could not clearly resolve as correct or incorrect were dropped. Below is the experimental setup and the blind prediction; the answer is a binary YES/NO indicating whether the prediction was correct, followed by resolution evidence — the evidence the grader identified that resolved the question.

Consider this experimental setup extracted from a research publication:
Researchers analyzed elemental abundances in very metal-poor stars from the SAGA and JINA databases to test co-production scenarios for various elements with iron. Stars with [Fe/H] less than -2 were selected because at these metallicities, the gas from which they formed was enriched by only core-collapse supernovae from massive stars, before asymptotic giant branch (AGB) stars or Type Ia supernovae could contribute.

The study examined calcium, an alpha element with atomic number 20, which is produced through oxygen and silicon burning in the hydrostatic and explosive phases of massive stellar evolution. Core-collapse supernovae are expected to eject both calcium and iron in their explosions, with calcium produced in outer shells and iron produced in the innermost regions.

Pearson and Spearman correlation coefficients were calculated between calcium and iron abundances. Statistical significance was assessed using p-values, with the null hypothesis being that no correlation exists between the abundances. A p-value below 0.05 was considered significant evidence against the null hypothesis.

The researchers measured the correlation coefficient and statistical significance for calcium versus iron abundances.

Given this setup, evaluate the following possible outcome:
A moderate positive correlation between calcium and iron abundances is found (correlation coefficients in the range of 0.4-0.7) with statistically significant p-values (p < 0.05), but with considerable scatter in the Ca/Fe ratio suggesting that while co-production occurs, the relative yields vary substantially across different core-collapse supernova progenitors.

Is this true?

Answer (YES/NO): NO